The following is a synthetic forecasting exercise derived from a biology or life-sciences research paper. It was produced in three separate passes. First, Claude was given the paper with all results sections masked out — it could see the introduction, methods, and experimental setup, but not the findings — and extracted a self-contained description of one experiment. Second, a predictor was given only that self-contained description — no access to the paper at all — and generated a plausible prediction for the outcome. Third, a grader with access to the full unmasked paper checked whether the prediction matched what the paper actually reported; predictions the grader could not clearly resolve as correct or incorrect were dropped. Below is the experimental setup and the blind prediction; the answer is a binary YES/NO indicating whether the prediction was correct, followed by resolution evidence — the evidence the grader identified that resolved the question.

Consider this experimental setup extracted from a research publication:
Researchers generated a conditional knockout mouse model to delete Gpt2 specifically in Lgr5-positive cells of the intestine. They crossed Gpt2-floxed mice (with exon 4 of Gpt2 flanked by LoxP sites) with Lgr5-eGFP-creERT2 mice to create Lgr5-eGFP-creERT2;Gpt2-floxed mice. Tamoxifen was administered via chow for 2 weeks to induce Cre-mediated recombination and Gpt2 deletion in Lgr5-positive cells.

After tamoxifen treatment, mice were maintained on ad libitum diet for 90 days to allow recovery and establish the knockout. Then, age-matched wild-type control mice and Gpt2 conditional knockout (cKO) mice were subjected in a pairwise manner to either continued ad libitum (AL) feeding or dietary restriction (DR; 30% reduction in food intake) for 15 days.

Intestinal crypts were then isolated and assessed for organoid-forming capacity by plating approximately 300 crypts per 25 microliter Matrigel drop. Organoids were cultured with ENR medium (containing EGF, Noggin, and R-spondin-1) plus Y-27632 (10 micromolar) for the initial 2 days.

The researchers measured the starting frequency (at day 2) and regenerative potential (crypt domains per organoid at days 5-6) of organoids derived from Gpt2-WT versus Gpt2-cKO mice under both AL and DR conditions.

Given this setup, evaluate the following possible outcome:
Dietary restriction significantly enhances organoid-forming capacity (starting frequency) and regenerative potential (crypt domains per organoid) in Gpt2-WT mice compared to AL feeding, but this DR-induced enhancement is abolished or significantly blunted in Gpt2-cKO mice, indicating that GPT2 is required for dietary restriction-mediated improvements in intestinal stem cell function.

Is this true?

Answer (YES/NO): YES